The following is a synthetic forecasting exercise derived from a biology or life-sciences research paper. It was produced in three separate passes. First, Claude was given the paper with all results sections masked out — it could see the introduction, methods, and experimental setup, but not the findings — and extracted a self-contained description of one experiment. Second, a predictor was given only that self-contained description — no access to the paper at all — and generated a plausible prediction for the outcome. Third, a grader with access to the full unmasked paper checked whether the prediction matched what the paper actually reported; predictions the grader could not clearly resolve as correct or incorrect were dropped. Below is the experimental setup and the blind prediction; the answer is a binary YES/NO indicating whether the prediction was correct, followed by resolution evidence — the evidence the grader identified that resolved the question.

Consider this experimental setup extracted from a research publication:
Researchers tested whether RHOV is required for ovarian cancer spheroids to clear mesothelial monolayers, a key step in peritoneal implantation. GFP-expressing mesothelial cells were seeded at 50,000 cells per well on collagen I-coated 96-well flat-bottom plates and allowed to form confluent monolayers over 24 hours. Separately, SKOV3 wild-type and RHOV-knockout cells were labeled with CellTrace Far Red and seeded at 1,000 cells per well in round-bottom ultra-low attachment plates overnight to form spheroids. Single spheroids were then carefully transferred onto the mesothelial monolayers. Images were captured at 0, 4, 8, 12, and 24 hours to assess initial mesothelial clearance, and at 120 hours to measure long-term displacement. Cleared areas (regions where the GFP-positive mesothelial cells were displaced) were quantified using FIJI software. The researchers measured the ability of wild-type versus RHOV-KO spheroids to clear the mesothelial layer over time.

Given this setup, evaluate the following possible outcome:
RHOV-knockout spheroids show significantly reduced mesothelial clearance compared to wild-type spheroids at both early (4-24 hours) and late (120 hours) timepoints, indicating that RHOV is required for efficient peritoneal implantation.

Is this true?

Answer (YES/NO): YES